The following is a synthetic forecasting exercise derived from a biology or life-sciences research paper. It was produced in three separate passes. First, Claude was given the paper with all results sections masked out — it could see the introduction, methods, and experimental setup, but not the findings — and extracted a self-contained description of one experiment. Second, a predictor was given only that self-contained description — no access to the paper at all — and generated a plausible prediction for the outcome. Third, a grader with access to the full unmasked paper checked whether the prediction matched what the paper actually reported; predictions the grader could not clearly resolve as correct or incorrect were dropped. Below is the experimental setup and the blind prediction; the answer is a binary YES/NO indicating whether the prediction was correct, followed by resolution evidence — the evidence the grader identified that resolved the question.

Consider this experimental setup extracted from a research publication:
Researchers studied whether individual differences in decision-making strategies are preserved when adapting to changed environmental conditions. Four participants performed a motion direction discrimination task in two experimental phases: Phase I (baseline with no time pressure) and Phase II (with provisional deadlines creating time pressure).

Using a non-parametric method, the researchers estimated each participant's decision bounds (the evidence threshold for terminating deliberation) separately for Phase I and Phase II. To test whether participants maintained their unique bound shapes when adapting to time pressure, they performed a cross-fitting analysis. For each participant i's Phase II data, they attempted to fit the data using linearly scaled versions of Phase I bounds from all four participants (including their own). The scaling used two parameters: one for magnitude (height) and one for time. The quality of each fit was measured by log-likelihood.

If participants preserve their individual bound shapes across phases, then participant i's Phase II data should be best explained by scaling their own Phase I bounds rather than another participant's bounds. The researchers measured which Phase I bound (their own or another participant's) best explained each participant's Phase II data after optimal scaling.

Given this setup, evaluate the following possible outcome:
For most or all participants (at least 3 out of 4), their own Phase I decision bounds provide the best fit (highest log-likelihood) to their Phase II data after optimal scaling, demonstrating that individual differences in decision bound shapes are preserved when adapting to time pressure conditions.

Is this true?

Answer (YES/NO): YES